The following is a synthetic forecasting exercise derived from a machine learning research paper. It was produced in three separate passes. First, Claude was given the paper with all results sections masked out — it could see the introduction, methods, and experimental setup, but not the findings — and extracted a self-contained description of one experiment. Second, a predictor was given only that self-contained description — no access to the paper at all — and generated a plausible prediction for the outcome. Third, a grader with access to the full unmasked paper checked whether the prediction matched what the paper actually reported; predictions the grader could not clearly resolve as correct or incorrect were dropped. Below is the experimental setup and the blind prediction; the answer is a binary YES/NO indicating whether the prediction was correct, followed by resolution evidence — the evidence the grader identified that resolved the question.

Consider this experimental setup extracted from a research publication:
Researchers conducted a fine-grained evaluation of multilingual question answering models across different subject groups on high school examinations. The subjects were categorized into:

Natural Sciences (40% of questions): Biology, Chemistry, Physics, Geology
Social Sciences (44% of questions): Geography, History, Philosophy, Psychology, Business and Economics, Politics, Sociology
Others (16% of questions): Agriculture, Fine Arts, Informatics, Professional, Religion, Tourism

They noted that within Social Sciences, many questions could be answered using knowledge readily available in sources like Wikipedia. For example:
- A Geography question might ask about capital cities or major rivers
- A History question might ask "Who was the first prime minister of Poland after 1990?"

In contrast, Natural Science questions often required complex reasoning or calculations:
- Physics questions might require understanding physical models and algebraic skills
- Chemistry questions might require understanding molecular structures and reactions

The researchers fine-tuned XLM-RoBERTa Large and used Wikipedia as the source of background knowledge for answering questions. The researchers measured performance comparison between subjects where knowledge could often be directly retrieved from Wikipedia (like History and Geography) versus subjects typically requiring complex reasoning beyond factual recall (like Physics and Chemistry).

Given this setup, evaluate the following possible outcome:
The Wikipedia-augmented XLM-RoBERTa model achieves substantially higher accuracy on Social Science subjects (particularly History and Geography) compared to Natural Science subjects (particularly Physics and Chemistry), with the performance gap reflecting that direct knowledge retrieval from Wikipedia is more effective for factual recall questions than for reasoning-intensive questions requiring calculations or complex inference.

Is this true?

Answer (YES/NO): YES